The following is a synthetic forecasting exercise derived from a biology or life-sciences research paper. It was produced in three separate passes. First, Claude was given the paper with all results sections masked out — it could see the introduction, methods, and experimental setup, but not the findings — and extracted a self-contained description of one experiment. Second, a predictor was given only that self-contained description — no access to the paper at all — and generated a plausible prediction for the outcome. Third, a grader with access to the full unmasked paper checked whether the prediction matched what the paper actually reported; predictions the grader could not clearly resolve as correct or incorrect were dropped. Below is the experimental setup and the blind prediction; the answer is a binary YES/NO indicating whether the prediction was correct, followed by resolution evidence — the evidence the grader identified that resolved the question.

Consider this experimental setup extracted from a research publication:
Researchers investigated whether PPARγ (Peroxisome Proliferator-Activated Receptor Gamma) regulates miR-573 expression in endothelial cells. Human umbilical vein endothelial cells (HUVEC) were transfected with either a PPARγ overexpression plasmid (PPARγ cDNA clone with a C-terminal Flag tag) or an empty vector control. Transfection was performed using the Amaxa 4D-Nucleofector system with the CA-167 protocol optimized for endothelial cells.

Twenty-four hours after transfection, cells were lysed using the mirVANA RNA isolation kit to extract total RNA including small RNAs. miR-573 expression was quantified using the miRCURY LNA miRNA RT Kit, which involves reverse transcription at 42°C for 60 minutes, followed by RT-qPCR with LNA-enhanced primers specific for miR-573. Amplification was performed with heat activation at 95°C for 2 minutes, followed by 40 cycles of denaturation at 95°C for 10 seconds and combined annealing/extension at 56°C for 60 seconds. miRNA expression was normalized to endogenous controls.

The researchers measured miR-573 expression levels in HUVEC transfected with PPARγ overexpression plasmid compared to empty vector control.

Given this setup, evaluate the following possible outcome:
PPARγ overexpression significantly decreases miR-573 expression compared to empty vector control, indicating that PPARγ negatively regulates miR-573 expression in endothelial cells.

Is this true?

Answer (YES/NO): NO